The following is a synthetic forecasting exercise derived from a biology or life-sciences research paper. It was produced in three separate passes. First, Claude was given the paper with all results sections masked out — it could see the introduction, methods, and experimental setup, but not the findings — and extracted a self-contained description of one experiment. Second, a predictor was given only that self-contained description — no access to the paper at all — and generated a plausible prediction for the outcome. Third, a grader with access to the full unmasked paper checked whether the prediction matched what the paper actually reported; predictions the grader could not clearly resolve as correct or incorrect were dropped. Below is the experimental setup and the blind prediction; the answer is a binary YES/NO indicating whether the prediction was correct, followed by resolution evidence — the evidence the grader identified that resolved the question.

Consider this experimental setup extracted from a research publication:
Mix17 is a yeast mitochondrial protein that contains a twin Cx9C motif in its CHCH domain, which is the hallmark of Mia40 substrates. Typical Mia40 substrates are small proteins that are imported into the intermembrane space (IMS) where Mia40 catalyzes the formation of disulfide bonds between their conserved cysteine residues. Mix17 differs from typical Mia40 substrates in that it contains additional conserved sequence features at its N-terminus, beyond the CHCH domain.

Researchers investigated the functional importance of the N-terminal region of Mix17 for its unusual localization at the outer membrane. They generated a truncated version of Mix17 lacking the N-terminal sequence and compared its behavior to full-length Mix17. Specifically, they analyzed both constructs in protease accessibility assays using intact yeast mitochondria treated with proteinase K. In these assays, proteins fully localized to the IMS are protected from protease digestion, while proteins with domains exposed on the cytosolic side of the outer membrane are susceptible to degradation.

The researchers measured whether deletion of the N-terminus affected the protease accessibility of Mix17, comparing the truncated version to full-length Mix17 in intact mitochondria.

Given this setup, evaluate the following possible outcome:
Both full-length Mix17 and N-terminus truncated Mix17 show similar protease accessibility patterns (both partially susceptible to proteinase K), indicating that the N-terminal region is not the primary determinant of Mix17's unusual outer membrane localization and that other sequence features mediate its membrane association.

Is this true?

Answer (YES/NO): NO